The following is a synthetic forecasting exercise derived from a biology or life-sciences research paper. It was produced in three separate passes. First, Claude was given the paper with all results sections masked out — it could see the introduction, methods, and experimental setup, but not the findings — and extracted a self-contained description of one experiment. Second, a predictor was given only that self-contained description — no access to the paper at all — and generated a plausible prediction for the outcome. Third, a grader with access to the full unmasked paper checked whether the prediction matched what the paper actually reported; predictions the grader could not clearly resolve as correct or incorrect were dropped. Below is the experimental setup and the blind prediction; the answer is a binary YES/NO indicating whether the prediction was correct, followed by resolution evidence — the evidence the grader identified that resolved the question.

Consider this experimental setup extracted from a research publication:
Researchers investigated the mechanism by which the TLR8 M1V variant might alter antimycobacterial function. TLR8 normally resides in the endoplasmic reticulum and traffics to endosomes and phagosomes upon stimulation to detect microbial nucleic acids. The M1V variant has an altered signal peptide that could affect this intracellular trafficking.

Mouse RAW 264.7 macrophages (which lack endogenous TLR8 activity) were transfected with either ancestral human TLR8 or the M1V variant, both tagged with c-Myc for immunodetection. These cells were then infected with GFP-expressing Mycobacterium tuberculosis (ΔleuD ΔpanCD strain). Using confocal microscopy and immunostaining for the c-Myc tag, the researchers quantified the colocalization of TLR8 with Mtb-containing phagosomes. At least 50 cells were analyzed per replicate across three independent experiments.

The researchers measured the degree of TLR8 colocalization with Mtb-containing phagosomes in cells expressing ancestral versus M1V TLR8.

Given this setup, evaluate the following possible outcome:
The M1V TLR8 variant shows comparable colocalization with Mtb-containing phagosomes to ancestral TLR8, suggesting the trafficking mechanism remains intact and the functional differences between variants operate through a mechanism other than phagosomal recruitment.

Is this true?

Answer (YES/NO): NO